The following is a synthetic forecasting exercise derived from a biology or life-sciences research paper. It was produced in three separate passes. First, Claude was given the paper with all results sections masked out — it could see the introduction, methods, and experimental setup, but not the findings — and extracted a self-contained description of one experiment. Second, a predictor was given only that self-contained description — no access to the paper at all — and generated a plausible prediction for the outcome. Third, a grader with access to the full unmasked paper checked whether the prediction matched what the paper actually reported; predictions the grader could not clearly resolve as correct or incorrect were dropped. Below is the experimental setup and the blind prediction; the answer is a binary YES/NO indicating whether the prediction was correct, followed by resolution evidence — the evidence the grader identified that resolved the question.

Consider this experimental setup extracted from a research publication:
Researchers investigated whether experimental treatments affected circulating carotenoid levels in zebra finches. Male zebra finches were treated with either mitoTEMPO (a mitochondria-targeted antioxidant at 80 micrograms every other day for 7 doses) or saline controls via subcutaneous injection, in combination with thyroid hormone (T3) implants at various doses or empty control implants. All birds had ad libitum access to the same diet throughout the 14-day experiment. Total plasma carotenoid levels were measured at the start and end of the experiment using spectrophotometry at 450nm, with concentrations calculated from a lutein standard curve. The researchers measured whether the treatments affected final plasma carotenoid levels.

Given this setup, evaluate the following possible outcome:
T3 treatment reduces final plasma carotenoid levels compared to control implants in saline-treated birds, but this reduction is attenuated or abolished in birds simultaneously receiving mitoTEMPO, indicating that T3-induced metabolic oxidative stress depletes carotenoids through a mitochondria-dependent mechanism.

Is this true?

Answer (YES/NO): NO